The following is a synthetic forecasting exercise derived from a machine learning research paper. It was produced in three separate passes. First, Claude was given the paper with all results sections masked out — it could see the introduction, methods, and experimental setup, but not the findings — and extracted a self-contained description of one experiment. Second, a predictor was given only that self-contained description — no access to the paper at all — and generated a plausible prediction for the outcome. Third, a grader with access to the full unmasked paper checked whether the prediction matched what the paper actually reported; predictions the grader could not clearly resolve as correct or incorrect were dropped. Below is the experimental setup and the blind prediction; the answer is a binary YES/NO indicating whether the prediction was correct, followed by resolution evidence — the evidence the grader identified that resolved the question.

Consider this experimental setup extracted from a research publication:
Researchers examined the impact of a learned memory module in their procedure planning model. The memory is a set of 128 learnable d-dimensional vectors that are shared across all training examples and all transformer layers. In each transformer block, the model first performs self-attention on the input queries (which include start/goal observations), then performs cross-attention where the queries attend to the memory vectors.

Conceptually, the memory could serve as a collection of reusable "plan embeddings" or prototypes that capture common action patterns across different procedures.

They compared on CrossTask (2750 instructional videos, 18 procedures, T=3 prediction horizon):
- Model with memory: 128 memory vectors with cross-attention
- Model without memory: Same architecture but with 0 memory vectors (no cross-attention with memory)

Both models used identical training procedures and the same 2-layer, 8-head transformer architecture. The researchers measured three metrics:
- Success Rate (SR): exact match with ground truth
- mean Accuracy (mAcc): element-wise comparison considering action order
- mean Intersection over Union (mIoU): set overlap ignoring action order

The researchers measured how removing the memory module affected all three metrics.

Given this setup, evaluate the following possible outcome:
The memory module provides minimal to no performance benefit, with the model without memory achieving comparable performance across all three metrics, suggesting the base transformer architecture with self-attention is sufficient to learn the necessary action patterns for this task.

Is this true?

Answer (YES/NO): NO